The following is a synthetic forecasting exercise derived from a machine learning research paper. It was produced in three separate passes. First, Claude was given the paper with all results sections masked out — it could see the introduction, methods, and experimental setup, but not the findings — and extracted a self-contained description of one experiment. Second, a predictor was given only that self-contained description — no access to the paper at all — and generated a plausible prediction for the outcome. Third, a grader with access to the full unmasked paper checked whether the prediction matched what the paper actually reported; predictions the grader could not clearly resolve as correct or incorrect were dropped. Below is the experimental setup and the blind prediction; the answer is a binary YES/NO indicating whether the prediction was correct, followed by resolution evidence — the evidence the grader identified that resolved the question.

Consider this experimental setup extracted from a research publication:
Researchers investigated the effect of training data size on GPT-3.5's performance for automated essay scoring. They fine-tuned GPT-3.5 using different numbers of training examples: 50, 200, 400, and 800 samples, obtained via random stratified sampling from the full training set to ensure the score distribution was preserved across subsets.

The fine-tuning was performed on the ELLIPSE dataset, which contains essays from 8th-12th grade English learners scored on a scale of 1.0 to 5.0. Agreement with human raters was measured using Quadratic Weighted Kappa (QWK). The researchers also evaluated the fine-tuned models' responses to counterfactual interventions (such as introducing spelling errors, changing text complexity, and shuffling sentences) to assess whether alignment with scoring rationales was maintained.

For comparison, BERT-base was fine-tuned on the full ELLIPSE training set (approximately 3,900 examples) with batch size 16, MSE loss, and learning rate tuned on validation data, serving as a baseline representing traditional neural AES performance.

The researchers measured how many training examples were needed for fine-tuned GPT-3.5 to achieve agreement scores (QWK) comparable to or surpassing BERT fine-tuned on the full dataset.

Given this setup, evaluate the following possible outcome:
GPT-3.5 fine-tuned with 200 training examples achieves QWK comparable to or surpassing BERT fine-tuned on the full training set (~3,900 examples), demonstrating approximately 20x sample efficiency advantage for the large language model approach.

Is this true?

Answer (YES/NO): YES